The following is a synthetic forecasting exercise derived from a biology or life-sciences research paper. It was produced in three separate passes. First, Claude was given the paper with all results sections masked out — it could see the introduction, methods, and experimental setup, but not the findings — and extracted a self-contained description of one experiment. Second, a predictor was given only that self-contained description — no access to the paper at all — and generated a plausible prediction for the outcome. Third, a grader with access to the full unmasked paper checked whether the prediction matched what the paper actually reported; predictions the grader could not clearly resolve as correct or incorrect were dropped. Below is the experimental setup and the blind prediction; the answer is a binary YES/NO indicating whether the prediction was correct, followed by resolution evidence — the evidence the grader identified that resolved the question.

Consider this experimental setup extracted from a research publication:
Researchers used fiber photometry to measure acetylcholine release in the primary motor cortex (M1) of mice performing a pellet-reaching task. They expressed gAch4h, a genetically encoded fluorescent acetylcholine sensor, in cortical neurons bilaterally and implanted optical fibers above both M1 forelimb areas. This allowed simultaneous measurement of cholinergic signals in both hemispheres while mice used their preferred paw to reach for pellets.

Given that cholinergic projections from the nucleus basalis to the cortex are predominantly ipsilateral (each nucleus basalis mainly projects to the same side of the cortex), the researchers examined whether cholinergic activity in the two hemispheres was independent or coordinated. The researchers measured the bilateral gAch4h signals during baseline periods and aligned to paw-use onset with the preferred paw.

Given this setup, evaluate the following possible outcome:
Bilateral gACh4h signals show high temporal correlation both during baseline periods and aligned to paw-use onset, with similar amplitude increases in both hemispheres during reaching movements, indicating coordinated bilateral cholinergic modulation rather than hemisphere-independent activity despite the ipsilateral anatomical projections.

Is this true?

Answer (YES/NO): NO